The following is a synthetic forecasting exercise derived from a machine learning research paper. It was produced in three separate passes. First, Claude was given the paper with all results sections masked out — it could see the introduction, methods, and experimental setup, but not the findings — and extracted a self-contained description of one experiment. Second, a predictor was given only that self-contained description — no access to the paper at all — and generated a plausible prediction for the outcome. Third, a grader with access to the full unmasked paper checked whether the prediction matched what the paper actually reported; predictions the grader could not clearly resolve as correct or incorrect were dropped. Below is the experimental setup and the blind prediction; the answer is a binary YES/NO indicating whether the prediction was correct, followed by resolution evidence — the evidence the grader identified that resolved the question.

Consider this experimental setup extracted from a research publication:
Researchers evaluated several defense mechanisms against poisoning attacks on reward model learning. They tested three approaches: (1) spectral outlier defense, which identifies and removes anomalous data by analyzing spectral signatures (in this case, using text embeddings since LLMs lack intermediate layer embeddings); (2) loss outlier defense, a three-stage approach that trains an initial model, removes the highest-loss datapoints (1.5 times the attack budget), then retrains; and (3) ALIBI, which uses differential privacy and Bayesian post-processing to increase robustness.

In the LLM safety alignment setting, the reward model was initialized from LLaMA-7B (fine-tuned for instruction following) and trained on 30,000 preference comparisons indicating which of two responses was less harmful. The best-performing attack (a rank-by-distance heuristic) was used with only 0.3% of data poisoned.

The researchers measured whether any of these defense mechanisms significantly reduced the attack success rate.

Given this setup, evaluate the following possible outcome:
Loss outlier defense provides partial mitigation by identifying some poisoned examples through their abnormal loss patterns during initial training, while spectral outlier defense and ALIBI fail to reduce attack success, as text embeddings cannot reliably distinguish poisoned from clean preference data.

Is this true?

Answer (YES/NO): NO